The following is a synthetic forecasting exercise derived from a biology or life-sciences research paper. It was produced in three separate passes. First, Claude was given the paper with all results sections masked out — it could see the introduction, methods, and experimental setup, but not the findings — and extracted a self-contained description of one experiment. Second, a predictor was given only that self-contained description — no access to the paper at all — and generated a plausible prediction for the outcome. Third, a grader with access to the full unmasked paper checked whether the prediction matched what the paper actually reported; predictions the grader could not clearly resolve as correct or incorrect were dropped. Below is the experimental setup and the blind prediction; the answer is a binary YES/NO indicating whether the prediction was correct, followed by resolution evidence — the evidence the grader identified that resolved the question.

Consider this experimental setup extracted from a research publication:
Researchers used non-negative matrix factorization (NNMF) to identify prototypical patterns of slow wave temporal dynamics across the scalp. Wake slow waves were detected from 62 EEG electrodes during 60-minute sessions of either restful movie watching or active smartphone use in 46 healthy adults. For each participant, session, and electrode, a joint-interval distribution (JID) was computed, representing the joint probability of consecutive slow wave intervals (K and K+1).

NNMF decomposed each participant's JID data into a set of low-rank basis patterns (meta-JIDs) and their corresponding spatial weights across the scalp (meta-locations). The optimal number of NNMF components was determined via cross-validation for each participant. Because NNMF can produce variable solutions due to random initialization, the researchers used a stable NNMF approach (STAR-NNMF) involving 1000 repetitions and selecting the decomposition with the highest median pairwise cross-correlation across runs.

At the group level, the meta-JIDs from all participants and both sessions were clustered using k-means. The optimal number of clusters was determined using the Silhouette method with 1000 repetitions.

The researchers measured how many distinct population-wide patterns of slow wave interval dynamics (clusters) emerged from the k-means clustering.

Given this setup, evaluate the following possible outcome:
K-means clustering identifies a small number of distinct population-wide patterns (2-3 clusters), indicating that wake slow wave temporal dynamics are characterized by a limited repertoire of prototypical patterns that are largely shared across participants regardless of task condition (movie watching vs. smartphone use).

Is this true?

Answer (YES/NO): NO